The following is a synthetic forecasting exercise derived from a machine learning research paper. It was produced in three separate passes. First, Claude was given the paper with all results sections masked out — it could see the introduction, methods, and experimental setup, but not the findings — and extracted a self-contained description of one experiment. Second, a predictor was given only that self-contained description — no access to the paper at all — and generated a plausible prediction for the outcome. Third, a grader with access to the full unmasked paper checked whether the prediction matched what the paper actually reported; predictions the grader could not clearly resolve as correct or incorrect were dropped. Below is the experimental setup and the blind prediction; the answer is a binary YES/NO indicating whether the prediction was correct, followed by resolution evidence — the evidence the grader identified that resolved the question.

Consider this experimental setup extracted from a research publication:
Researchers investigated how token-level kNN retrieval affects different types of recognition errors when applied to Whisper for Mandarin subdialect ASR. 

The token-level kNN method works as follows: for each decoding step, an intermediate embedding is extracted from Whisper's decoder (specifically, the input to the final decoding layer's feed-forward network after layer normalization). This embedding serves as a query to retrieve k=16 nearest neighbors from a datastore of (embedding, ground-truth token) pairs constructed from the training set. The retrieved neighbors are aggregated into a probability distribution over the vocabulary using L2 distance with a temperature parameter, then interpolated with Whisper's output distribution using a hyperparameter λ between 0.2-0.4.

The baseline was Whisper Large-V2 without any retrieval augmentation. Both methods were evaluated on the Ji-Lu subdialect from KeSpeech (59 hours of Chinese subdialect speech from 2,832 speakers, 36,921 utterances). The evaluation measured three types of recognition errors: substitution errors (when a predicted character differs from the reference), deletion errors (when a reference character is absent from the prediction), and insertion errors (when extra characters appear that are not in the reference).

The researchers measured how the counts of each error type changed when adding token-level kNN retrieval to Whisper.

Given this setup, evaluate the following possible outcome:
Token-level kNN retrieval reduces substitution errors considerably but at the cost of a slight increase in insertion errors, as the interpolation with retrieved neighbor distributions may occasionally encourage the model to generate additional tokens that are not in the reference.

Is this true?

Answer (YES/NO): NO